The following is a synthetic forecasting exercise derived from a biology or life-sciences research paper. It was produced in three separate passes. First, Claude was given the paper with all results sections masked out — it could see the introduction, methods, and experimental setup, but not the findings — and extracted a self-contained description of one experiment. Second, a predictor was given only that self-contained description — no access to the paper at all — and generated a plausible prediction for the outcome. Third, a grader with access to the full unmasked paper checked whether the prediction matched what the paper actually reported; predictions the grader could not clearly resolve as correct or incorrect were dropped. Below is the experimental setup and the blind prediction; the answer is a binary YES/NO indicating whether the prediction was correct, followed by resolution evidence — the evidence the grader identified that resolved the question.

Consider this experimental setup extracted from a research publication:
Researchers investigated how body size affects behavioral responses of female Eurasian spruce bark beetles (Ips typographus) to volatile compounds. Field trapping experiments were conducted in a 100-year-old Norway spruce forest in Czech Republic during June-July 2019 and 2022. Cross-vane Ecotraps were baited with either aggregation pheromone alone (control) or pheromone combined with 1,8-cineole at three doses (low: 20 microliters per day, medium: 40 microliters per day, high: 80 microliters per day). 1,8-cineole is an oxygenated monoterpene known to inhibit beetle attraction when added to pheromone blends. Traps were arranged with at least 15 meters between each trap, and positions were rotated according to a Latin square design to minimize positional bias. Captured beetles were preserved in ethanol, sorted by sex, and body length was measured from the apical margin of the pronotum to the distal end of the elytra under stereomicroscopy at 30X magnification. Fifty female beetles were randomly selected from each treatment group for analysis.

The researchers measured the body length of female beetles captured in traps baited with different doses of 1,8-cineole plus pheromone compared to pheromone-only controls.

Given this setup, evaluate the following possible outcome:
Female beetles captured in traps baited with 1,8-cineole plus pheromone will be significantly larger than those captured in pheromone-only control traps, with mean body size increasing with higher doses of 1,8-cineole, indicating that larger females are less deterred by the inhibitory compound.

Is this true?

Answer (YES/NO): NO